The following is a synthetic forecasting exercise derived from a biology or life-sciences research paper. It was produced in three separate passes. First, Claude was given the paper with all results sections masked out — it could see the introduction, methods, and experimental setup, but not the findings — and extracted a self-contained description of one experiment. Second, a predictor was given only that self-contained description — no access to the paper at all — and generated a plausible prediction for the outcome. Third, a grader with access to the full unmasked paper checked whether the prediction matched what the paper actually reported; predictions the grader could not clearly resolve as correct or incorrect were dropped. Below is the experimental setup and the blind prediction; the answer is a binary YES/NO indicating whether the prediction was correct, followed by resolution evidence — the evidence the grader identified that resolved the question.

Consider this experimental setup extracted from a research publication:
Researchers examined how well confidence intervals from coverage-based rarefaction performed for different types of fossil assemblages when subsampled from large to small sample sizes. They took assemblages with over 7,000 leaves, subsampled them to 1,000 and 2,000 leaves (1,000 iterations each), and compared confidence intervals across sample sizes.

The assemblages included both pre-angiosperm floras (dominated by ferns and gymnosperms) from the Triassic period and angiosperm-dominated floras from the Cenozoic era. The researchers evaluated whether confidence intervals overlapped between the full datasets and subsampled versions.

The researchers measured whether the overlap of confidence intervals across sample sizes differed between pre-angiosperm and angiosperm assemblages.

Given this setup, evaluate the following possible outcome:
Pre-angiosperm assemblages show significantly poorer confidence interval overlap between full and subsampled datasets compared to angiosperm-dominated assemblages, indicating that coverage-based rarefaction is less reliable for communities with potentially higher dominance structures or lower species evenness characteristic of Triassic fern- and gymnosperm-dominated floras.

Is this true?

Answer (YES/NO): YES